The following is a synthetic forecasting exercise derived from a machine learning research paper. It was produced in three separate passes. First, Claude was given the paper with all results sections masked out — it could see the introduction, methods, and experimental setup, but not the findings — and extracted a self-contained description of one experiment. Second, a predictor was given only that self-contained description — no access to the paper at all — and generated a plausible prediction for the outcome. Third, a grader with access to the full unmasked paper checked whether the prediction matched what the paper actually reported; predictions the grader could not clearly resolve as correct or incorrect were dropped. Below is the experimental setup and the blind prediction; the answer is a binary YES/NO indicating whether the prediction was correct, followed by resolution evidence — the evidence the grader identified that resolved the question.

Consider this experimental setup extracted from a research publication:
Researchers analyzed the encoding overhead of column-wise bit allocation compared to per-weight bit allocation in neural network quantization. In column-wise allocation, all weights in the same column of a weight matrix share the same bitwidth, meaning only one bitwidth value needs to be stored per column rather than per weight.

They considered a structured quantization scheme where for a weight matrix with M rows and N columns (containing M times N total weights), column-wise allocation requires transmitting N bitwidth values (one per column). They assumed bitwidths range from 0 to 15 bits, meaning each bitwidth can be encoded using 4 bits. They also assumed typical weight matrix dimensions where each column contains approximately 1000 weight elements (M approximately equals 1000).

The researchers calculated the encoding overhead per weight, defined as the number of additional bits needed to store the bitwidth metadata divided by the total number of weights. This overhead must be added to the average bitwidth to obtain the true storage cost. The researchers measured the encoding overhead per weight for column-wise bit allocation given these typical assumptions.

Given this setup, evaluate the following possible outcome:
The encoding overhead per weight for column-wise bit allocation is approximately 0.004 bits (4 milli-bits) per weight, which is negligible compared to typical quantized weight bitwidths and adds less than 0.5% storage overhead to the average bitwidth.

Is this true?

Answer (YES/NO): YES